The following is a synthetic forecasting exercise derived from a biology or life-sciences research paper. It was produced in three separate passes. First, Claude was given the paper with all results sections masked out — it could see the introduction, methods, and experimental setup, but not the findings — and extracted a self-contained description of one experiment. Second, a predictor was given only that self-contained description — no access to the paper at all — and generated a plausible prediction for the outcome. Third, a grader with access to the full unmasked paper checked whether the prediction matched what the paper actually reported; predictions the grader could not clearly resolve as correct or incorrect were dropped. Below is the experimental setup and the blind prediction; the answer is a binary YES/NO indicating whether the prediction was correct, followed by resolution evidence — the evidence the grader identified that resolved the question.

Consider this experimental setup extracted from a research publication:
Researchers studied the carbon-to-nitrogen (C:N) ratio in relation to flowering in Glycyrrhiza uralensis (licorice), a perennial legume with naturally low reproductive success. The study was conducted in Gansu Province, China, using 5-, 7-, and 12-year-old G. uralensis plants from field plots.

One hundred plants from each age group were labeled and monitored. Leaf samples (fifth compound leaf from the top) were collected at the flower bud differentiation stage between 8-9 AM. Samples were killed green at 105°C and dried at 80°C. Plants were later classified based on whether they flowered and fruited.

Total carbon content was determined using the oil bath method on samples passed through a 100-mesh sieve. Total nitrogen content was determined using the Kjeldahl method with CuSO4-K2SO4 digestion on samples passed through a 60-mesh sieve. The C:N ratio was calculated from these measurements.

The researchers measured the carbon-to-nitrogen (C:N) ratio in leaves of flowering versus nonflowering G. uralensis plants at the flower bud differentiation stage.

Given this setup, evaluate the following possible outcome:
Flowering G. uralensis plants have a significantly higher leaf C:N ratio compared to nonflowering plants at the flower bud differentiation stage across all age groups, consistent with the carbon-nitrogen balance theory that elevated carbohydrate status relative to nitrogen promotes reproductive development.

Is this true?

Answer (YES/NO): YES